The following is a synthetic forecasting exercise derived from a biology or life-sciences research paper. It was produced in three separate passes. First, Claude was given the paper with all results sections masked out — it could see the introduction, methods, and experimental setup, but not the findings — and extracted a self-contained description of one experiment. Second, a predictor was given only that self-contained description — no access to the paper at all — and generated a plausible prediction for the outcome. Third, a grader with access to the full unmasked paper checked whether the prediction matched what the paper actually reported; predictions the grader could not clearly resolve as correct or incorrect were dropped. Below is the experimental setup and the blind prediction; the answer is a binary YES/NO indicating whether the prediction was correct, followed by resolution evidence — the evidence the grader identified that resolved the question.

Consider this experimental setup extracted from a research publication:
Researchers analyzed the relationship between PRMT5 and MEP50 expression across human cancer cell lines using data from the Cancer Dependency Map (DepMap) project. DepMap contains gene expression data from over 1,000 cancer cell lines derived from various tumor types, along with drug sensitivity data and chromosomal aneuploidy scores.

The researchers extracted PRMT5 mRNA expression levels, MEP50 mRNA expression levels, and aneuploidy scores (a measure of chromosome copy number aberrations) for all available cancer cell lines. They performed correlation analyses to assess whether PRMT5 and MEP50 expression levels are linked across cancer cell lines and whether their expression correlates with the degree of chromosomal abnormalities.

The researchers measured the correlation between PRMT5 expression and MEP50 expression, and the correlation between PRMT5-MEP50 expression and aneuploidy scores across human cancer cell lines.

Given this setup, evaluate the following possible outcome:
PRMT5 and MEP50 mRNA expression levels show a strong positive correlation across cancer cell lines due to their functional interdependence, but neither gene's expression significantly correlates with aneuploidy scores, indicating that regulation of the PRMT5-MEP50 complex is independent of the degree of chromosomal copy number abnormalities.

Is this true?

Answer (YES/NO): NO